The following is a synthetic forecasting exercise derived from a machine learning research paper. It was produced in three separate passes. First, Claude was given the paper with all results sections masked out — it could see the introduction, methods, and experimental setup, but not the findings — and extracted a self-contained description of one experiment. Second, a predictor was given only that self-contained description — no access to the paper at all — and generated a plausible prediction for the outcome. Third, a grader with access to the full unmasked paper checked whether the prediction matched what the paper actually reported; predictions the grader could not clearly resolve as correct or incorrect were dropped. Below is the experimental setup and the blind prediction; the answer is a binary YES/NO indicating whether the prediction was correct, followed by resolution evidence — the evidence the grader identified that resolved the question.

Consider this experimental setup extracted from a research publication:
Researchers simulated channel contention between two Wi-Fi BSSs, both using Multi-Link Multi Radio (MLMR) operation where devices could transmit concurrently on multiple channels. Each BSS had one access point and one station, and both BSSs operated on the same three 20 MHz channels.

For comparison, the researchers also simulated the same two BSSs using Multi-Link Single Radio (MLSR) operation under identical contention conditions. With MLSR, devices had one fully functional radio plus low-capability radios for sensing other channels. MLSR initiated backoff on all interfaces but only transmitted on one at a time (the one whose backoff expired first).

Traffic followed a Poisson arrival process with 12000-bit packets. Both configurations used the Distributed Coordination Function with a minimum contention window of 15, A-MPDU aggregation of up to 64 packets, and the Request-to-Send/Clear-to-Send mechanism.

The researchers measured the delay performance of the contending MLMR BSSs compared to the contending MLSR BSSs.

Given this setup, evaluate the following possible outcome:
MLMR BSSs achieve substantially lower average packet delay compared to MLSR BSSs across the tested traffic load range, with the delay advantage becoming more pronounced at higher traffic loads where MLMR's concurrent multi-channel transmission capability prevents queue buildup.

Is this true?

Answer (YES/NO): NO